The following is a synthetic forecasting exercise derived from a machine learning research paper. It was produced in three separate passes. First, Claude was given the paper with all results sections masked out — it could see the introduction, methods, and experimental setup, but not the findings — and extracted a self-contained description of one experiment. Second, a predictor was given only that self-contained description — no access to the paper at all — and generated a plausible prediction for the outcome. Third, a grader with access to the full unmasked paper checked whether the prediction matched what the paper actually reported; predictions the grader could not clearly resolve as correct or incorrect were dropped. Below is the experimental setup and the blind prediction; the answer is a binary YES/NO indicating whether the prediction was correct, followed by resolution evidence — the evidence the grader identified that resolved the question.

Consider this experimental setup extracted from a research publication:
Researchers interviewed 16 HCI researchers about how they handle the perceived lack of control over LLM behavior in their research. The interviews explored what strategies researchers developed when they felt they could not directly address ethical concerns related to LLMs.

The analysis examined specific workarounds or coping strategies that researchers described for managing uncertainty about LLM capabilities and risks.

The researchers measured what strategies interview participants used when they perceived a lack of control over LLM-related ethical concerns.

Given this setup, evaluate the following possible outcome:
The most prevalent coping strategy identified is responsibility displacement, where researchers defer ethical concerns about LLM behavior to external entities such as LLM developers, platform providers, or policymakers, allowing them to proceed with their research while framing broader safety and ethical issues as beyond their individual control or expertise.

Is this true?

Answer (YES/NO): NO